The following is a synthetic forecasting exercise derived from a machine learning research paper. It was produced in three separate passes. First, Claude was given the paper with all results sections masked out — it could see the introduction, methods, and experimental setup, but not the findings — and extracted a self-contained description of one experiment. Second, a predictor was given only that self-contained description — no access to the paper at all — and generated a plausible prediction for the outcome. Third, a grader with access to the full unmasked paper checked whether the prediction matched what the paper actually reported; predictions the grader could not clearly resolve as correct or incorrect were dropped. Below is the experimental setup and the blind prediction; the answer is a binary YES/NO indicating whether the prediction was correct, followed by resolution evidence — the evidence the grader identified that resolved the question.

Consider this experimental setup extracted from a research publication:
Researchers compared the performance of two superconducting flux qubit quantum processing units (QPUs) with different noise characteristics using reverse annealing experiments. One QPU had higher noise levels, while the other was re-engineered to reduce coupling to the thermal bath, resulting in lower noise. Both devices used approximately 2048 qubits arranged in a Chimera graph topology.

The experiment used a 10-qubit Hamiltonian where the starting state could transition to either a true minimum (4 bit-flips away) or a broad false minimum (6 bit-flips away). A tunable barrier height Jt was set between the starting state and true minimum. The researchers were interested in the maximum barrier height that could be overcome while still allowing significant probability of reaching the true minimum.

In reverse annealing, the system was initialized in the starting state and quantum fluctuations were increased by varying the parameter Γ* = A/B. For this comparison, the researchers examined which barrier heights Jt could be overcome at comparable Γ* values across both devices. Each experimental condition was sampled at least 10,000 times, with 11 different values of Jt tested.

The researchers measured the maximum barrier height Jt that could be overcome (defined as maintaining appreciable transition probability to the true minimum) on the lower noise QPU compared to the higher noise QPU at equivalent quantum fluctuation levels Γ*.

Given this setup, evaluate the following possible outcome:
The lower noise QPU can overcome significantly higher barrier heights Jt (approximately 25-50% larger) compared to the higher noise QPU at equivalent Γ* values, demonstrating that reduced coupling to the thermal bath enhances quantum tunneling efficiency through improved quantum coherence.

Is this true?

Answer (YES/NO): NO